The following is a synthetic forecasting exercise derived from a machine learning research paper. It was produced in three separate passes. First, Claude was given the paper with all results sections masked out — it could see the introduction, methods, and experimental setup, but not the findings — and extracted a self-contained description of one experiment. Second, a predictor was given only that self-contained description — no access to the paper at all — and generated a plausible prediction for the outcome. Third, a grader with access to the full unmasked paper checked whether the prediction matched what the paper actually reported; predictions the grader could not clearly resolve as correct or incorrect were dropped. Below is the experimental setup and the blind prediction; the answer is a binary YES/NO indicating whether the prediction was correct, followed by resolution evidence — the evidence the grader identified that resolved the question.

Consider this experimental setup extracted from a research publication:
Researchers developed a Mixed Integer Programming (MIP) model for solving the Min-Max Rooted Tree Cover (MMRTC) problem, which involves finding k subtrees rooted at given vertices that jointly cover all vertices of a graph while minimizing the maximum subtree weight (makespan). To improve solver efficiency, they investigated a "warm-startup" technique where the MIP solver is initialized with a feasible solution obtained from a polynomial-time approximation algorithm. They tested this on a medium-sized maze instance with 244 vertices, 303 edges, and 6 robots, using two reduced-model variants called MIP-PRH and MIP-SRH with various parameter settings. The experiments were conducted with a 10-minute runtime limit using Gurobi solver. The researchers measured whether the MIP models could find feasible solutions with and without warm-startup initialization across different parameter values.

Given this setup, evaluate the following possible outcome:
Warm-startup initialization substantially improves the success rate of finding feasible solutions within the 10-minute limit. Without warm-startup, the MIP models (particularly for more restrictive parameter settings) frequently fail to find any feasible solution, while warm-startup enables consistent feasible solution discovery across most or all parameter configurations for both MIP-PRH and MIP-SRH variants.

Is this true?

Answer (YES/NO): YES